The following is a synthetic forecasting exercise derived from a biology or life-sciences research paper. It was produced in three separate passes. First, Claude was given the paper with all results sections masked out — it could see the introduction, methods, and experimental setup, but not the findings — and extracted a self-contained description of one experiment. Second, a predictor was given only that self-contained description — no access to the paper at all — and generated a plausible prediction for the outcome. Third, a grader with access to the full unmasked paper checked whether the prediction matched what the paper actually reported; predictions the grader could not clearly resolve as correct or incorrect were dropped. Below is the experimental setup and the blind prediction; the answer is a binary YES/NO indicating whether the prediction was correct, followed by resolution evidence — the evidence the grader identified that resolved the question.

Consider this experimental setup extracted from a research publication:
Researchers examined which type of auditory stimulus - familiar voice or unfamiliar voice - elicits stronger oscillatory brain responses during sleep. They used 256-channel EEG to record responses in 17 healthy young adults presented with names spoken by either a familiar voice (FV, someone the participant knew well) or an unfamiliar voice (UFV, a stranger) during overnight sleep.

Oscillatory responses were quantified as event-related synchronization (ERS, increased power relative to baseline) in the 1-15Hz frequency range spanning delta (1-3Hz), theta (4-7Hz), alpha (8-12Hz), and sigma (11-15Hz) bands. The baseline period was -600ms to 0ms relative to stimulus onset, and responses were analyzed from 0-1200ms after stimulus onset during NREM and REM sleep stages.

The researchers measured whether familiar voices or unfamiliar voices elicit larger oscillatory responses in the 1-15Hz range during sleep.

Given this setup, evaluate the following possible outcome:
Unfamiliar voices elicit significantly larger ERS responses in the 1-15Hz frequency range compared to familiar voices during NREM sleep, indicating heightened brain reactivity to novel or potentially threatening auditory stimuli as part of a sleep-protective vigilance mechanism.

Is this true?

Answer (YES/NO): YES